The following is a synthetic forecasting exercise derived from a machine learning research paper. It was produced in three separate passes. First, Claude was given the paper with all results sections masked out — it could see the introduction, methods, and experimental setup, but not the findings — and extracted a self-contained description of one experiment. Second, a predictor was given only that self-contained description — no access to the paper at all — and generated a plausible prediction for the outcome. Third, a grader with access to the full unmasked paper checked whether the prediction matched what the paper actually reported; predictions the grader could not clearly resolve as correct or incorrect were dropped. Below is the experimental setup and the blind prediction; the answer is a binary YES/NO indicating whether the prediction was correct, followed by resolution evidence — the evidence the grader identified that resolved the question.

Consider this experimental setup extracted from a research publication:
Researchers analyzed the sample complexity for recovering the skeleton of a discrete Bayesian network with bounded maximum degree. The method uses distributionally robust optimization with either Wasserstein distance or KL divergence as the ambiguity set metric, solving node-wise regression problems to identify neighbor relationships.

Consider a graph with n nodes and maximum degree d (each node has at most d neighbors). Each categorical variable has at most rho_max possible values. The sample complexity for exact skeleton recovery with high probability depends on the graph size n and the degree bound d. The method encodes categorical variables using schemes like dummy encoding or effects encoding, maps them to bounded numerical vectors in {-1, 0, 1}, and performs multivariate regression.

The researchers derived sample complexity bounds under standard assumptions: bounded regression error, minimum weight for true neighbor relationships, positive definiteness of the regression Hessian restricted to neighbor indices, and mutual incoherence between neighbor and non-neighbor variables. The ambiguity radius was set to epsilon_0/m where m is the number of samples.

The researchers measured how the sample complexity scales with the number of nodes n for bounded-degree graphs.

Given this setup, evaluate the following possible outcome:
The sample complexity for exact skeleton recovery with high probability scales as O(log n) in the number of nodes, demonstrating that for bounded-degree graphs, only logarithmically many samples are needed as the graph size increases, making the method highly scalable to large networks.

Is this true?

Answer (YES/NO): YES